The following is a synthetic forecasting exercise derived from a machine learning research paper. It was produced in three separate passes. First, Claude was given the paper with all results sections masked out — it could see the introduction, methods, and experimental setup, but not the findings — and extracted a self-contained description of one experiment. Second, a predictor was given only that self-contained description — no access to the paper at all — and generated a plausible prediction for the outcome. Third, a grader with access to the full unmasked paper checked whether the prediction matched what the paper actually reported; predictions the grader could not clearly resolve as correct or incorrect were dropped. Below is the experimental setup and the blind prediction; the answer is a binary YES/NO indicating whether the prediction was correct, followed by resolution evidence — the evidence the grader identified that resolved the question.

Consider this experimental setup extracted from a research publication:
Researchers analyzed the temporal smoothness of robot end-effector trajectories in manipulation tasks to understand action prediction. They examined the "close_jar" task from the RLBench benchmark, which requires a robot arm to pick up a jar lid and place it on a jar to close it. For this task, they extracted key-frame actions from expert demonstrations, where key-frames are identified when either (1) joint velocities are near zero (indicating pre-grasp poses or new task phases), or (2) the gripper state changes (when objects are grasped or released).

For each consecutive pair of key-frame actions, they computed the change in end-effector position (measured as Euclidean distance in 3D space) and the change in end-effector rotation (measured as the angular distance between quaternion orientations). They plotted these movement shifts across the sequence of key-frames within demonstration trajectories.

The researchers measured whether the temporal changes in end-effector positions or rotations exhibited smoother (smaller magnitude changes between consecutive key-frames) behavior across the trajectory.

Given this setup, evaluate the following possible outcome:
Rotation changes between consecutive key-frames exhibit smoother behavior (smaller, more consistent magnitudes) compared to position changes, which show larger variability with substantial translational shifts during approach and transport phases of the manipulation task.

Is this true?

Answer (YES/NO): NO